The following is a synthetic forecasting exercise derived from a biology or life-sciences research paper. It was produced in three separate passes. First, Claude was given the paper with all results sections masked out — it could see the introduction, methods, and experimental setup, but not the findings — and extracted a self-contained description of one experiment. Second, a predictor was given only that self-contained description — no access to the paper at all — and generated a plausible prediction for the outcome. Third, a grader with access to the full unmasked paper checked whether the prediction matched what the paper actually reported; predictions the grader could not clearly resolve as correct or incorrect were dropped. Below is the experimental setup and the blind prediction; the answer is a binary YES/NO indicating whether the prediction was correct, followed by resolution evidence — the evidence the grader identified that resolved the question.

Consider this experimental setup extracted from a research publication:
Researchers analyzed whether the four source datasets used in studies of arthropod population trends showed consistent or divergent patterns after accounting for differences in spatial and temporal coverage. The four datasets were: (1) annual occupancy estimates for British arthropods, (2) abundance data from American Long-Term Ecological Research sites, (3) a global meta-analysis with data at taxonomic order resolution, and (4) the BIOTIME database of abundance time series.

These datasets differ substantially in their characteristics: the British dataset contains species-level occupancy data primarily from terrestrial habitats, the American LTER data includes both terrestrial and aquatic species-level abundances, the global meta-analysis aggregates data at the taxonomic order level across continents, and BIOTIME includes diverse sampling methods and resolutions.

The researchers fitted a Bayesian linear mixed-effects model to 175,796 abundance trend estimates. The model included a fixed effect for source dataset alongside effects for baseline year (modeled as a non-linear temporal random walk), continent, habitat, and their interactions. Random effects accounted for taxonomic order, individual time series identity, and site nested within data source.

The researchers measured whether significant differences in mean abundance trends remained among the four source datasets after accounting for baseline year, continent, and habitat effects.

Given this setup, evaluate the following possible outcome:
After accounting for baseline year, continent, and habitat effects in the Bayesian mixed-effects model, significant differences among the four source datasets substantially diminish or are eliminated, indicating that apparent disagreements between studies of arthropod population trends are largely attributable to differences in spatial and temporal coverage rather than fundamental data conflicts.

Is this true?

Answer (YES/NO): YES